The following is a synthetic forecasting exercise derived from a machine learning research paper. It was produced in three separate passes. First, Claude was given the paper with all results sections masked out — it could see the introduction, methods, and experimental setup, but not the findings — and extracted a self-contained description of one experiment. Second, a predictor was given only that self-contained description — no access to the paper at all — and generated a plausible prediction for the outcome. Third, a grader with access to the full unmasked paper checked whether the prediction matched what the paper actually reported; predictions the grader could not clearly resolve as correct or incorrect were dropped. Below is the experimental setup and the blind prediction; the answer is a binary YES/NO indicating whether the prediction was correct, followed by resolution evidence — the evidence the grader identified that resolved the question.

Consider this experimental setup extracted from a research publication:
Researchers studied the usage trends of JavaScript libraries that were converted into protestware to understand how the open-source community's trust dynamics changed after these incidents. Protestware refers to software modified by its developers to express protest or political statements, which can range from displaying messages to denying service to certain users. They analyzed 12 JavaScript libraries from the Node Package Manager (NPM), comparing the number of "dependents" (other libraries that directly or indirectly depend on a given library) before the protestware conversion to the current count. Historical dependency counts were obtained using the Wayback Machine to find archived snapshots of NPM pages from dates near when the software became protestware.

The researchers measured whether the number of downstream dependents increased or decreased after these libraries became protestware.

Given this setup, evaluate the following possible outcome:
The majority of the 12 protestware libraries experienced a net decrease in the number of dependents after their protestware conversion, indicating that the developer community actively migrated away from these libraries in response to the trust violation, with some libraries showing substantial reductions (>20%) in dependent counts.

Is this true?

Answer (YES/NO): NO